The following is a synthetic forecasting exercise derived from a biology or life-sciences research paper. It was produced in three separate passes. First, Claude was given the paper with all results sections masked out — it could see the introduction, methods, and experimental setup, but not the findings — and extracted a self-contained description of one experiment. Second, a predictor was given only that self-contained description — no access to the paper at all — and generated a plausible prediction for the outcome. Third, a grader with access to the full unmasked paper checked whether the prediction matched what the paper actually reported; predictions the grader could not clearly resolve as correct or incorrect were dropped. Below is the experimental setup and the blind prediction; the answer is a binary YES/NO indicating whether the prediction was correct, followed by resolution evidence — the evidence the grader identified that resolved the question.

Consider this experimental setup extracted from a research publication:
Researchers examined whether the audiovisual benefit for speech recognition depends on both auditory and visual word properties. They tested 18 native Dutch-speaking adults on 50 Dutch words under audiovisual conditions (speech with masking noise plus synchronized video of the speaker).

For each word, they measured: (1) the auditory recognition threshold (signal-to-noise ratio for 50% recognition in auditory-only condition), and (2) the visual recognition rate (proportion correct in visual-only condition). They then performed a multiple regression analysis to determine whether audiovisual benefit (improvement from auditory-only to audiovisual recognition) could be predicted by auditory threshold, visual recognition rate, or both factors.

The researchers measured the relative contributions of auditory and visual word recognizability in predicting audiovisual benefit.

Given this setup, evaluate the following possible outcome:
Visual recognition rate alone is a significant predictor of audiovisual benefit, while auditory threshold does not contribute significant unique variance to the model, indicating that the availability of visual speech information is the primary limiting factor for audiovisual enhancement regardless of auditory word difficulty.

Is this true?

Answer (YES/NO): NO